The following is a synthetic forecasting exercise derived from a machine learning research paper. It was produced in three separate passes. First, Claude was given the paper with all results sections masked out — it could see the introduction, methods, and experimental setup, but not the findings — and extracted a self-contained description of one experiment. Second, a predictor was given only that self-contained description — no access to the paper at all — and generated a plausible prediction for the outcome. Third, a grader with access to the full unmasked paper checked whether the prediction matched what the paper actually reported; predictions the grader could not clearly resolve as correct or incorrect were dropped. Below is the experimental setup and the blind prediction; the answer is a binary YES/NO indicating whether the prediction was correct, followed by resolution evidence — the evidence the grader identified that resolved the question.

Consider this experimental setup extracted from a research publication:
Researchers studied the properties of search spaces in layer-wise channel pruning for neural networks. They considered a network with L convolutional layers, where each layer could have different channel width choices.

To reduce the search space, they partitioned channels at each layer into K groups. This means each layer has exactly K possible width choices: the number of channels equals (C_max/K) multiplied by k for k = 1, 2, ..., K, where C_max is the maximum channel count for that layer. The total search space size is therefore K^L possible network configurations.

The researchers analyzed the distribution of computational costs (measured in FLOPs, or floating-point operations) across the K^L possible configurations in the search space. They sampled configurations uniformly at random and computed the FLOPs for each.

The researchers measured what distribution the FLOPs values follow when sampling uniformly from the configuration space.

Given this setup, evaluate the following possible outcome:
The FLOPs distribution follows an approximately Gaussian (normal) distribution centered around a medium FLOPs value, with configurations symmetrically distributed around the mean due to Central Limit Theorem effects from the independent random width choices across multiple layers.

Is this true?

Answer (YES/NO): NO